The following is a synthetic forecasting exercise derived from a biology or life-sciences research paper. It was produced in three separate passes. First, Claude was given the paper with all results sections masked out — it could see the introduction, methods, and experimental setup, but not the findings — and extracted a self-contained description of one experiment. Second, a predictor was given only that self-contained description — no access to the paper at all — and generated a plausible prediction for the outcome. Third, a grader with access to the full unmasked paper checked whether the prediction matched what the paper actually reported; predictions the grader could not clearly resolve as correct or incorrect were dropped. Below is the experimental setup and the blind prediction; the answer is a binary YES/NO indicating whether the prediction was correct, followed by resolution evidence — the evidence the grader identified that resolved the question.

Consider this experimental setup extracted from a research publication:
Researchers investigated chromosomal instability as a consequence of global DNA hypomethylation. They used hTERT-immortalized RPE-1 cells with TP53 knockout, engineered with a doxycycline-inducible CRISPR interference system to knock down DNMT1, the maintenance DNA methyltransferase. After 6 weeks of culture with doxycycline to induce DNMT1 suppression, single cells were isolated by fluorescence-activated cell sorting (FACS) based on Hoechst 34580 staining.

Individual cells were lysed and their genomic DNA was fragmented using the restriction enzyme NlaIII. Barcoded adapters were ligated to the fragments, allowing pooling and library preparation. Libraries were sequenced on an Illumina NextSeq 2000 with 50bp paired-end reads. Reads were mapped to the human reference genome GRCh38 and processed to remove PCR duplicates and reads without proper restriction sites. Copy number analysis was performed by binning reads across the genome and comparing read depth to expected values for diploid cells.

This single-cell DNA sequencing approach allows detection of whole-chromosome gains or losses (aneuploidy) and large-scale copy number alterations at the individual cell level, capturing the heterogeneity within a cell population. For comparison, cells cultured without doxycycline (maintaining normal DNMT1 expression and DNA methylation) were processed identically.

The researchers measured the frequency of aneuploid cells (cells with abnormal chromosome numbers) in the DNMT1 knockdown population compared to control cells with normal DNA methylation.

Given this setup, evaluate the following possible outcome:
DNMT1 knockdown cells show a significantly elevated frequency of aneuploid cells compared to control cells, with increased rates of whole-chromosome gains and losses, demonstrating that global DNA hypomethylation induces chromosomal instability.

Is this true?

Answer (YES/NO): YES